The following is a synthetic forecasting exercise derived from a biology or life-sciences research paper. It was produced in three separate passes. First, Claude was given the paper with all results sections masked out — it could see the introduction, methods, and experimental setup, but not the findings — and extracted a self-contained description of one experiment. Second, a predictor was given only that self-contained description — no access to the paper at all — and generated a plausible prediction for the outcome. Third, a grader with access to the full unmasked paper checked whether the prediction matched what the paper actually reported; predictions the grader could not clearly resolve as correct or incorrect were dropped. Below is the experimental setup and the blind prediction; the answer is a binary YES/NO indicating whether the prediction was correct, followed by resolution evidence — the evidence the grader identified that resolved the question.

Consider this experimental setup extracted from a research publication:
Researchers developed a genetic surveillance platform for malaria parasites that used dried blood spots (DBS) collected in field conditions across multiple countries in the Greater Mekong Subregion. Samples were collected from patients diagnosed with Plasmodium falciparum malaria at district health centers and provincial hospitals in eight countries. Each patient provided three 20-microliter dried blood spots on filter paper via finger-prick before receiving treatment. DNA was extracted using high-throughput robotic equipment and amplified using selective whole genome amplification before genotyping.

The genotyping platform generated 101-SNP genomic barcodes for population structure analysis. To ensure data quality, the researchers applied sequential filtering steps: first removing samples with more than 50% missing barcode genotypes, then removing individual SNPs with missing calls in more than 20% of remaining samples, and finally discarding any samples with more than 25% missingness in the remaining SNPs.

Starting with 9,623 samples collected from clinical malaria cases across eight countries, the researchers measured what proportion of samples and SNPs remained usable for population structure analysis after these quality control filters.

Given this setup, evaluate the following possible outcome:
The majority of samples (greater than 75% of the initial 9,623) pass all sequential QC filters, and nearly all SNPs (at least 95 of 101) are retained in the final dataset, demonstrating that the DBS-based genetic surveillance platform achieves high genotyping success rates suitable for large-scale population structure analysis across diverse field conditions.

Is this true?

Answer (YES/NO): NO